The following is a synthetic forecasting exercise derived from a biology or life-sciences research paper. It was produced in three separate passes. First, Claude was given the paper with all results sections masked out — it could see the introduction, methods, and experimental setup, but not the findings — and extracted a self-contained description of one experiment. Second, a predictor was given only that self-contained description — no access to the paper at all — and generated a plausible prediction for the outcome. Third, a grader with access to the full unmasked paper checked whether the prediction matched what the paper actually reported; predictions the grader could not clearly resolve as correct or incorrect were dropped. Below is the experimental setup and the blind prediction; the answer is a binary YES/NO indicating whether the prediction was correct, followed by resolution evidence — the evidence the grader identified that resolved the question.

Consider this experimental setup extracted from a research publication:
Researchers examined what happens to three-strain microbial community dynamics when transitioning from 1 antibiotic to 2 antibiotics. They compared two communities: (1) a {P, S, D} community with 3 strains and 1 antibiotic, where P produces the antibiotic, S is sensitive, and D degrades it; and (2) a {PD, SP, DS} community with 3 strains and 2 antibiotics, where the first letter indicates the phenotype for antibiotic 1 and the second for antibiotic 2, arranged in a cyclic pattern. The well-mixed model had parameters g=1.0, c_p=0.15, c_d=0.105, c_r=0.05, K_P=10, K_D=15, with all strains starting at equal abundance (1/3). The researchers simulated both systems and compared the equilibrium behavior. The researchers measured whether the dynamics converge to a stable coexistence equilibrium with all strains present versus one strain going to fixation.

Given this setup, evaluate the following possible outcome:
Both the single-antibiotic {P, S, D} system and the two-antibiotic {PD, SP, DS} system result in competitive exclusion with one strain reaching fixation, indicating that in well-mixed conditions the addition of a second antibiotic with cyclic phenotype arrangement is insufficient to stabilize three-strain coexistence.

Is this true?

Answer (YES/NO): NO